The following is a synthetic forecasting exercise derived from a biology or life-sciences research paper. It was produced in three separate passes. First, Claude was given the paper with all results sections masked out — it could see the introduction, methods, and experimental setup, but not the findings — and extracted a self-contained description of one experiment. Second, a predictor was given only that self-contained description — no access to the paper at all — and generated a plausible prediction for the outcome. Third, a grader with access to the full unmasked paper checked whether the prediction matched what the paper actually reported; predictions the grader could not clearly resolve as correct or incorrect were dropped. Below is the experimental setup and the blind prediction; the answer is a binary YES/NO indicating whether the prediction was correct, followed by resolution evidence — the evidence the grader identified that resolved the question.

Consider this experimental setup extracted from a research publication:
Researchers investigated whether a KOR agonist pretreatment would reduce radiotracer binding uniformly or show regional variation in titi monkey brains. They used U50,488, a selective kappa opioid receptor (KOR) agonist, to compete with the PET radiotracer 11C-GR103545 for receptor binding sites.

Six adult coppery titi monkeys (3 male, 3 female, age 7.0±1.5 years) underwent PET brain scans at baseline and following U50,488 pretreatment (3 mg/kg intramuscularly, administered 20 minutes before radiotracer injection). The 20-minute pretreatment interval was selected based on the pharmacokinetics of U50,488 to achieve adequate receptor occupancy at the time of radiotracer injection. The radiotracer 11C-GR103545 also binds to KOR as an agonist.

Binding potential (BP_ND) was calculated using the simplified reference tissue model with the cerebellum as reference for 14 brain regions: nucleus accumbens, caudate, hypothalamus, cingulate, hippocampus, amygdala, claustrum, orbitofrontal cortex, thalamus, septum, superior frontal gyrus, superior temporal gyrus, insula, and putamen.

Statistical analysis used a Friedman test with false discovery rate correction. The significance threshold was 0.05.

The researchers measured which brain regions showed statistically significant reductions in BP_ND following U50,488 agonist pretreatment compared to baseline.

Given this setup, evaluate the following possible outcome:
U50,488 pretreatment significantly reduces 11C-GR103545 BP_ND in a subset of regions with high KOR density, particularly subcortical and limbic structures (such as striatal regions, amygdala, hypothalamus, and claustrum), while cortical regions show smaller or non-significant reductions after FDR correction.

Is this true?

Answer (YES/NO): NO